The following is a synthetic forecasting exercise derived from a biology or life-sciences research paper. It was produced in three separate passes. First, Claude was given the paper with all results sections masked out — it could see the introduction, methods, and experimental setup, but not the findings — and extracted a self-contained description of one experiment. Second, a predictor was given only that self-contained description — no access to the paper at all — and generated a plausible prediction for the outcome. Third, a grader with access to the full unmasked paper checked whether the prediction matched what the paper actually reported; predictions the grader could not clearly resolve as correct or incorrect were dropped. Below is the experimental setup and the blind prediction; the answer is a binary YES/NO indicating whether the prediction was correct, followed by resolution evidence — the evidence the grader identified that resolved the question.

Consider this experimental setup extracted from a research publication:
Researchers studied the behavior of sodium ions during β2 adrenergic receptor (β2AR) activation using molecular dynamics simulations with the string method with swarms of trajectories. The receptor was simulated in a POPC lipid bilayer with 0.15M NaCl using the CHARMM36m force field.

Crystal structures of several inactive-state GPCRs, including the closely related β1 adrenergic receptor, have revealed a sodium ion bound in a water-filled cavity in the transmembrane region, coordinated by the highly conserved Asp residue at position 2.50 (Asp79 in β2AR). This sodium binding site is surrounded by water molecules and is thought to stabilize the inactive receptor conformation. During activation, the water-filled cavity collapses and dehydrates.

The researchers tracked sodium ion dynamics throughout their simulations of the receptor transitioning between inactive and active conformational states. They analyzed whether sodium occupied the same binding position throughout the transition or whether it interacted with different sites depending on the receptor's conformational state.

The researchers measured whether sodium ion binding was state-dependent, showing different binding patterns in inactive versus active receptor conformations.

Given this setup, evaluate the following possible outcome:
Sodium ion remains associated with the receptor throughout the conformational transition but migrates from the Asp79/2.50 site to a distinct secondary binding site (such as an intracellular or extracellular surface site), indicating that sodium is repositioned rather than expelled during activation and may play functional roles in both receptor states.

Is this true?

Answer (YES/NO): YES